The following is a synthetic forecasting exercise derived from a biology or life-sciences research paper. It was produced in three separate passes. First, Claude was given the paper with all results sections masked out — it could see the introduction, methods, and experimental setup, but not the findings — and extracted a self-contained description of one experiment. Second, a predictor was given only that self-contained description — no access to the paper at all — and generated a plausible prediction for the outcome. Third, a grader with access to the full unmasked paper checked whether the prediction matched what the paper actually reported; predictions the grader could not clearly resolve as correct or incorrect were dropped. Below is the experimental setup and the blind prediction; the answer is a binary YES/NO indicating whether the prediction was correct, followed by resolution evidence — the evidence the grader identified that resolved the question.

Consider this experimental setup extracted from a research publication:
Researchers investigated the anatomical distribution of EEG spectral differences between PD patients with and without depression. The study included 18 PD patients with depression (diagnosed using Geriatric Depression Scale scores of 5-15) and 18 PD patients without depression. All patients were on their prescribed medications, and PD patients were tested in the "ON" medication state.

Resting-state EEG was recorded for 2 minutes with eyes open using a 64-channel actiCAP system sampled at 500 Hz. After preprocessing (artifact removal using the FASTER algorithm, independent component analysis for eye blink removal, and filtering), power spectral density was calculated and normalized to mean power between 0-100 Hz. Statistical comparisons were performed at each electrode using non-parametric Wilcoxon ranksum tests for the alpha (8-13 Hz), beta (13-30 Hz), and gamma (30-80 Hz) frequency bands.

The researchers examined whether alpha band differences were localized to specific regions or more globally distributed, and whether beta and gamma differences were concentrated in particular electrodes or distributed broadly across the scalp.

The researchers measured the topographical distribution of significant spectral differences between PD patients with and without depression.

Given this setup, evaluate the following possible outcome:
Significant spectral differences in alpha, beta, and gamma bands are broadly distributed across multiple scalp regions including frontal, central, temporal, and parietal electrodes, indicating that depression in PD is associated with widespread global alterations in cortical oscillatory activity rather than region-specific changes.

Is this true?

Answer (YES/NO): NO